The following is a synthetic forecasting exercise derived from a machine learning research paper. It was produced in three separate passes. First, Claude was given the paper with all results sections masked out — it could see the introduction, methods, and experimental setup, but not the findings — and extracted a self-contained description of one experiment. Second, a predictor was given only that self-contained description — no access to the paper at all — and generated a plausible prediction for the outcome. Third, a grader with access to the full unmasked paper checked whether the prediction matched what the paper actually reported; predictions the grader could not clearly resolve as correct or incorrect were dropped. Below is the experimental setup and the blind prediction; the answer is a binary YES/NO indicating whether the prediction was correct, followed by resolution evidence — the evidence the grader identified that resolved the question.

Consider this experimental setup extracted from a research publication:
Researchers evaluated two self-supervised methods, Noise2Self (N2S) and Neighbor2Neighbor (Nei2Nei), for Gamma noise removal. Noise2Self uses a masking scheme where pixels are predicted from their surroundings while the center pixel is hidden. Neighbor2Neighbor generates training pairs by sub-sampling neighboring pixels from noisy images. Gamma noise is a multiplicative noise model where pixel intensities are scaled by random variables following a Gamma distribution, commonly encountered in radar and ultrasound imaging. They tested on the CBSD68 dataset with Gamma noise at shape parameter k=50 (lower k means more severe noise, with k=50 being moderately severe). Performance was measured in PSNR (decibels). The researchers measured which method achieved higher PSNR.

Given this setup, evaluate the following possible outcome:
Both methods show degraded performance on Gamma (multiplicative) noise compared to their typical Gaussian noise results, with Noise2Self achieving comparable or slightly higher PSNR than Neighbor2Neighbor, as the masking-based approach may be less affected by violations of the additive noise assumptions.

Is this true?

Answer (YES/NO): NO